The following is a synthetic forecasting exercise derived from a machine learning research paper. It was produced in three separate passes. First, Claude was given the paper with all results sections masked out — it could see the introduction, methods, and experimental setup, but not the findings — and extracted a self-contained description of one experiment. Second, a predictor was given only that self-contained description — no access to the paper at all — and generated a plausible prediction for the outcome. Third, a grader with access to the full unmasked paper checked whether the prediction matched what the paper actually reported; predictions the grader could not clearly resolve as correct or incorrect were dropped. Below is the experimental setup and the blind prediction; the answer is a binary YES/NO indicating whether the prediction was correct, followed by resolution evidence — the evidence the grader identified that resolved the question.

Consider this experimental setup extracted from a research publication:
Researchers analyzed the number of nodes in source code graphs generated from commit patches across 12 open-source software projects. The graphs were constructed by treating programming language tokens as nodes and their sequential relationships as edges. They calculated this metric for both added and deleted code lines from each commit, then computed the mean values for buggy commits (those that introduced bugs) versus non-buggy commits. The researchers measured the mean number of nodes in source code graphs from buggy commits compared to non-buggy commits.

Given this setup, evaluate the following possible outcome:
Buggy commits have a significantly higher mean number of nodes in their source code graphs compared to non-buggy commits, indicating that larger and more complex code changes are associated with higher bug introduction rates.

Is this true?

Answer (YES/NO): YES